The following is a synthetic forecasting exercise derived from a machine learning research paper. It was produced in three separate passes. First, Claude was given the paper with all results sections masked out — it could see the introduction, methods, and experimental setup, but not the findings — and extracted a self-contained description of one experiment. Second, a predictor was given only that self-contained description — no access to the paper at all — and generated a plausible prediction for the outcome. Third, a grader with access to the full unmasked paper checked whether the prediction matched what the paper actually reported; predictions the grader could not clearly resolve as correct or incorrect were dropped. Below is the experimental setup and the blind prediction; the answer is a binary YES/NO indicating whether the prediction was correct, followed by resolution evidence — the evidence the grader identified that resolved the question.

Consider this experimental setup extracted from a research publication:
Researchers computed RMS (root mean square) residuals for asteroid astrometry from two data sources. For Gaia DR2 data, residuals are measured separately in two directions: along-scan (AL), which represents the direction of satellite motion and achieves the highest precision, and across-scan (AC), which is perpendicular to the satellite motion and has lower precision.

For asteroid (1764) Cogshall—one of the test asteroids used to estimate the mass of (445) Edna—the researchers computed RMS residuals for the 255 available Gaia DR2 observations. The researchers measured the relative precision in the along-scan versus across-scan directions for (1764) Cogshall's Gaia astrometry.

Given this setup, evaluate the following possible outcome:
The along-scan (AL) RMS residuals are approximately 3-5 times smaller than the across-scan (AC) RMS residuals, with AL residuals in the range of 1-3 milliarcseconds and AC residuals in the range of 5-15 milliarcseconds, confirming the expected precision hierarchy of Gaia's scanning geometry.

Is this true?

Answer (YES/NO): NO